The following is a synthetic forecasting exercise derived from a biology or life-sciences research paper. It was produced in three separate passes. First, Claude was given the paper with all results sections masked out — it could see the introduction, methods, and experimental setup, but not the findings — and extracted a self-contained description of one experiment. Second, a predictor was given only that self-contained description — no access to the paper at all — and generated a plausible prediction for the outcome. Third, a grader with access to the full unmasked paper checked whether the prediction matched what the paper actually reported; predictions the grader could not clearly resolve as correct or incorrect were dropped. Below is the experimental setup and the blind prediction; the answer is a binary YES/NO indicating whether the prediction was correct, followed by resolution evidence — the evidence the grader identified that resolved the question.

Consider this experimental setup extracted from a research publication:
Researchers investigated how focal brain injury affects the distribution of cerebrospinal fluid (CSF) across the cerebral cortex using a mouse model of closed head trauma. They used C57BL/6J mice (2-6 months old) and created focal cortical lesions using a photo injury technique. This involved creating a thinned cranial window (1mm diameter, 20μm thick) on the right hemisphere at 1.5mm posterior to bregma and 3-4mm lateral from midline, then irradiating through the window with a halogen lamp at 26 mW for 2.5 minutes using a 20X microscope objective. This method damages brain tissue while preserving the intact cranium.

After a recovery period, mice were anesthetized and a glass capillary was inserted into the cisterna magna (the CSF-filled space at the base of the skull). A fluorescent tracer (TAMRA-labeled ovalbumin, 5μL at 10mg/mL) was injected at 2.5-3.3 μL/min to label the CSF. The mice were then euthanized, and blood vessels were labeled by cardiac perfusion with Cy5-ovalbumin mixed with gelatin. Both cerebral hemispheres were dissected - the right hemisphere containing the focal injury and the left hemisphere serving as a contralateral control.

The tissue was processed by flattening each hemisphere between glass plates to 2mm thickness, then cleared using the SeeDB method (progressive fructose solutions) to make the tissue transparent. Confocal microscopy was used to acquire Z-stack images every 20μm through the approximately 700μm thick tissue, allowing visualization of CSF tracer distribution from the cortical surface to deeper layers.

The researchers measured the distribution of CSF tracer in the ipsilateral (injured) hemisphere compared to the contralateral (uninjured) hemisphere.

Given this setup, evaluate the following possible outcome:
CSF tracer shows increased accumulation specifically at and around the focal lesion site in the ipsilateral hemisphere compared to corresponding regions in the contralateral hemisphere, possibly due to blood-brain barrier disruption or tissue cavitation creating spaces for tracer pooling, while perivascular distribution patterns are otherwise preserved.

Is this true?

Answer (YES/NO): NO